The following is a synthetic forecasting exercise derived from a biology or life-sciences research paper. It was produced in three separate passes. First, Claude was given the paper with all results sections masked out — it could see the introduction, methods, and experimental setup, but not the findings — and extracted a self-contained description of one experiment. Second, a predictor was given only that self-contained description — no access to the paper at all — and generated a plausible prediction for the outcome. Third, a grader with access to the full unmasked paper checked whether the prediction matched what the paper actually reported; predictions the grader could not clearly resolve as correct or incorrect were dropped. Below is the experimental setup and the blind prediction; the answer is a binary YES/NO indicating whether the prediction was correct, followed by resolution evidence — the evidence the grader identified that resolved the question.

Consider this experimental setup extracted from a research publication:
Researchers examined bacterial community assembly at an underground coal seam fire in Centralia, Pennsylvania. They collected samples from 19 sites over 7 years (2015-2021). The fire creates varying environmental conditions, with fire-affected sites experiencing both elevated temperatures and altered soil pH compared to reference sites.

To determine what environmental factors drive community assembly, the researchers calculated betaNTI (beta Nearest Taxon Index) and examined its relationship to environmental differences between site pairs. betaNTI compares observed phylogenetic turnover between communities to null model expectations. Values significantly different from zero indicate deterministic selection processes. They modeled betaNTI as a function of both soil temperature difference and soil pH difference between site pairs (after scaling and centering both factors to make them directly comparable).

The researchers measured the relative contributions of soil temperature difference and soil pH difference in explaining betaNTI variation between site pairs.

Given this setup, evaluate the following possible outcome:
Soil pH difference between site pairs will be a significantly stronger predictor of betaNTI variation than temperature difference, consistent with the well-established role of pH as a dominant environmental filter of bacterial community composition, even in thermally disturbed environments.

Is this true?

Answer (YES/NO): YES